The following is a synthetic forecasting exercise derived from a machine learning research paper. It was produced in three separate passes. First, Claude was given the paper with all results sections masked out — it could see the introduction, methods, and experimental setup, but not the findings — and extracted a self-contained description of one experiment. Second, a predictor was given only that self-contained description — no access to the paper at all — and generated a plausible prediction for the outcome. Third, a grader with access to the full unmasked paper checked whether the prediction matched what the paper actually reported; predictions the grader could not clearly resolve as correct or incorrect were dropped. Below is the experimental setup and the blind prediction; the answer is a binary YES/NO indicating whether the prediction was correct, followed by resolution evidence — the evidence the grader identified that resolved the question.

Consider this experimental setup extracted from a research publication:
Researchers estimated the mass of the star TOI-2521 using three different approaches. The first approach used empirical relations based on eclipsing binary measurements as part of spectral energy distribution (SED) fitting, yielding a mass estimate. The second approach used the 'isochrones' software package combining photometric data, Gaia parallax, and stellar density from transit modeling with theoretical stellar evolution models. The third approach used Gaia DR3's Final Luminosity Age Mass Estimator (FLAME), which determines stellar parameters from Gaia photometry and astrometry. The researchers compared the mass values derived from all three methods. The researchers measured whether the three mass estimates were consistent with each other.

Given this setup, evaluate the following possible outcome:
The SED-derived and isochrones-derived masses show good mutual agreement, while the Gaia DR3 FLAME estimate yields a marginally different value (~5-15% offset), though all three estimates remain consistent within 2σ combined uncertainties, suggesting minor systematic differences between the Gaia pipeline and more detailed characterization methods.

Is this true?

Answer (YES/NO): NO